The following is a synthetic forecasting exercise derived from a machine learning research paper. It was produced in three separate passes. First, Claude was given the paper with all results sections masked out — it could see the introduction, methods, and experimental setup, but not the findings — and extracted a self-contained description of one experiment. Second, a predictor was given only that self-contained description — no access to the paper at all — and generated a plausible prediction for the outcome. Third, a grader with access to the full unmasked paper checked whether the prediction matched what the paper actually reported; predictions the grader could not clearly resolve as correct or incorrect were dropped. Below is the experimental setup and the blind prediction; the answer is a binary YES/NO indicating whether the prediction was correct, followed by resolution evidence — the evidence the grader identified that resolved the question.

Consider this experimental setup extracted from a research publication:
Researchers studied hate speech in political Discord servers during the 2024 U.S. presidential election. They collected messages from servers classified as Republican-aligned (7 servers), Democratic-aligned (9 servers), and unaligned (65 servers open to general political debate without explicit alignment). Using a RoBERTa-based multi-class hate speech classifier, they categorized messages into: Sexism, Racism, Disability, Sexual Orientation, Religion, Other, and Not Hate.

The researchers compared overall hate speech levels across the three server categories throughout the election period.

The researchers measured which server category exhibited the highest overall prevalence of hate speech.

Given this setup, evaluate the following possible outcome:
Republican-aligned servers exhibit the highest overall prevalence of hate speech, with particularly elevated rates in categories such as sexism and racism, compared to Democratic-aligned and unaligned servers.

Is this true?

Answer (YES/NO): YES